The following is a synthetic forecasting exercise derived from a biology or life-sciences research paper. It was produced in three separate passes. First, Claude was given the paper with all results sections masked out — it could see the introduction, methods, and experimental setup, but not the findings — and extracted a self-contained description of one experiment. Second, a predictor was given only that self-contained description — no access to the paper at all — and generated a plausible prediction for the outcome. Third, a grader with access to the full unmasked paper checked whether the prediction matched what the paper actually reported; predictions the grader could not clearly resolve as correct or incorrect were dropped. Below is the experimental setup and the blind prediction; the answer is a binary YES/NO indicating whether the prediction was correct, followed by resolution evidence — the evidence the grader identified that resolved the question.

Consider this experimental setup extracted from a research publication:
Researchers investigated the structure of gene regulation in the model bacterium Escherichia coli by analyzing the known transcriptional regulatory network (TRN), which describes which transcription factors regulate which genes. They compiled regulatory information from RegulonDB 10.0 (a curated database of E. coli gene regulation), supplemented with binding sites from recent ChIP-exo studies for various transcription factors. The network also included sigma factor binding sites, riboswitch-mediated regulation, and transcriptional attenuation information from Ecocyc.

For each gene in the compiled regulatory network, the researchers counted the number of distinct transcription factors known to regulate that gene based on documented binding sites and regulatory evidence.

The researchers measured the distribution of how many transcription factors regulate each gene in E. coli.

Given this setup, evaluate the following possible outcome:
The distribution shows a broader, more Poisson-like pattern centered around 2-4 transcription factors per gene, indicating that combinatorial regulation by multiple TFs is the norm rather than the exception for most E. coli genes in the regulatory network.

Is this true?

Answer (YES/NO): NO